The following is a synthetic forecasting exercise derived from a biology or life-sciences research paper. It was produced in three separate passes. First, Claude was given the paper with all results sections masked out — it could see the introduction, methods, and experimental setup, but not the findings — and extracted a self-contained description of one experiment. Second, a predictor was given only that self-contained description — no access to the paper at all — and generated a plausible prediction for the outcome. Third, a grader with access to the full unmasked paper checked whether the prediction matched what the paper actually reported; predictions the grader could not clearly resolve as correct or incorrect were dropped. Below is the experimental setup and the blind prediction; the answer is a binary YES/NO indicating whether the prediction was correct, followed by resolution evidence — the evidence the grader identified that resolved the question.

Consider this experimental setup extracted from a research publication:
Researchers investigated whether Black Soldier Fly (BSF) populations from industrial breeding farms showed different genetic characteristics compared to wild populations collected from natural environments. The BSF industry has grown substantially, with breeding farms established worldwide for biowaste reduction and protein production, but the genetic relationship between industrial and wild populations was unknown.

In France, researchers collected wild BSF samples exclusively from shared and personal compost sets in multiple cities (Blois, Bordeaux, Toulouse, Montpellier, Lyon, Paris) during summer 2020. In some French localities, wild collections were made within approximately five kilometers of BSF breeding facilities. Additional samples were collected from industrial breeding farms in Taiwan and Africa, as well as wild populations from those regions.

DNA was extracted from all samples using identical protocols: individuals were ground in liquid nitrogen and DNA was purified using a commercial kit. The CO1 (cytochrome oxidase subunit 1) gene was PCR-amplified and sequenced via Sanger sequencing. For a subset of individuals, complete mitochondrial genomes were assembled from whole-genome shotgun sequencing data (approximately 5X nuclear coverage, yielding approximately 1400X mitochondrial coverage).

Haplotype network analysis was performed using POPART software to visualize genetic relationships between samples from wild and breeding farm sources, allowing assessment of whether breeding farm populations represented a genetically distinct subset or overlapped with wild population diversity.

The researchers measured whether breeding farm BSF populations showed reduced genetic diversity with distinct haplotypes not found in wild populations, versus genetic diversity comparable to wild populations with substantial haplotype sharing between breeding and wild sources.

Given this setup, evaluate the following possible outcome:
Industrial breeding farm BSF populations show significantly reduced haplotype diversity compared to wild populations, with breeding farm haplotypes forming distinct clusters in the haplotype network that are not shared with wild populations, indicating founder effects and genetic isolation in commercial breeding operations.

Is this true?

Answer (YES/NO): NO